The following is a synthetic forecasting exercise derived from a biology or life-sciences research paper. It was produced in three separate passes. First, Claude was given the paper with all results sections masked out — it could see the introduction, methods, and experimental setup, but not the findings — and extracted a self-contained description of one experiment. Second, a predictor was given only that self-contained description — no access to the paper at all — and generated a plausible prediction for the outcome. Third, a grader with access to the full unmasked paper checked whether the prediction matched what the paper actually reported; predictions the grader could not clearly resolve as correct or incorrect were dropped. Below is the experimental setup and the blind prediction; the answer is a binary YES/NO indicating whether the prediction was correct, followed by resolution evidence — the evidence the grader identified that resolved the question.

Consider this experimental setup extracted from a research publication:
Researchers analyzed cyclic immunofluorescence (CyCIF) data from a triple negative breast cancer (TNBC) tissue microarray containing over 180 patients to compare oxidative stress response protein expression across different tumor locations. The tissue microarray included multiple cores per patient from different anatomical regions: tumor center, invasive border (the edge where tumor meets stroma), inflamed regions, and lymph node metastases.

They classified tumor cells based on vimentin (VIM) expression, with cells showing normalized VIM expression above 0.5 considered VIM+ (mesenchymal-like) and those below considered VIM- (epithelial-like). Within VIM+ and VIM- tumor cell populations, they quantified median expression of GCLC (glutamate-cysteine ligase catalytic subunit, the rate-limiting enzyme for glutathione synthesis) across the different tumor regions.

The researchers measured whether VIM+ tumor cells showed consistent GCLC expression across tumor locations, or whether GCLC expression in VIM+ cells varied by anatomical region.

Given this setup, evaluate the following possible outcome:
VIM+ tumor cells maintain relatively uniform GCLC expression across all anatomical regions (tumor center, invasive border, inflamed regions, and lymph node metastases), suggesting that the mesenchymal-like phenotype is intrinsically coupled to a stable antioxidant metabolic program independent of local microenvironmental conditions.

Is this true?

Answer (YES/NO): NO